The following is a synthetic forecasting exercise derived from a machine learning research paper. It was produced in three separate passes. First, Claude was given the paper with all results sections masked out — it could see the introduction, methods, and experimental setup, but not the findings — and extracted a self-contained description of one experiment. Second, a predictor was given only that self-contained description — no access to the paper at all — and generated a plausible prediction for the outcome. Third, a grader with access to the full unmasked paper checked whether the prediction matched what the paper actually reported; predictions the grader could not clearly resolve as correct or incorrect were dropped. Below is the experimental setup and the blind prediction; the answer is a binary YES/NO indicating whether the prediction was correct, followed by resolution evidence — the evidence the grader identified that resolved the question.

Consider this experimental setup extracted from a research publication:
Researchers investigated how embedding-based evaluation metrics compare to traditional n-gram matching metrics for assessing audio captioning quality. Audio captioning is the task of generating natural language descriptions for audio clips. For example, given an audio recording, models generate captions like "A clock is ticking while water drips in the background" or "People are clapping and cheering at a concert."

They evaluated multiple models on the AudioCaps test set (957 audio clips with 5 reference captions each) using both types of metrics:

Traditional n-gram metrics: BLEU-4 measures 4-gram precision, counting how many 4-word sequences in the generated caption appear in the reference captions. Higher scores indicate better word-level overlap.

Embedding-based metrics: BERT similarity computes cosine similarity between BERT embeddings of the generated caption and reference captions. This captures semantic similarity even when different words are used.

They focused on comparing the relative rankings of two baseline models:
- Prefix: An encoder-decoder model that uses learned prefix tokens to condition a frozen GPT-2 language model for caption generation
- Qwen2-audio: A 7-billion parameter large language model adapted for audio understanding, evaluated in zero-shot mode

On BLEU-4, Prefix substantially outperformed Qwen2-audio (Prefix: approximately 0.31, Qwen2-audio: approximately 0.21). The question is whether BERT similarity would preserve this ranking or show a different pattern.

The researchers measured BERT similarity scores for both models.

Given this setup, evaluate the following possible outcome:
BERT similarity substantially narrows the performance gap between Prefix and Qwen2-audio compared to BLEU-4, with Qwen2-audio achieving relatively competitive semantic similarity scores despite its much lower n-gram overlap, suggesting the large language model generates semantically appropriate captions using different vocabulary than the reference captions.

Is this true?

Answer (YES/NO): YES